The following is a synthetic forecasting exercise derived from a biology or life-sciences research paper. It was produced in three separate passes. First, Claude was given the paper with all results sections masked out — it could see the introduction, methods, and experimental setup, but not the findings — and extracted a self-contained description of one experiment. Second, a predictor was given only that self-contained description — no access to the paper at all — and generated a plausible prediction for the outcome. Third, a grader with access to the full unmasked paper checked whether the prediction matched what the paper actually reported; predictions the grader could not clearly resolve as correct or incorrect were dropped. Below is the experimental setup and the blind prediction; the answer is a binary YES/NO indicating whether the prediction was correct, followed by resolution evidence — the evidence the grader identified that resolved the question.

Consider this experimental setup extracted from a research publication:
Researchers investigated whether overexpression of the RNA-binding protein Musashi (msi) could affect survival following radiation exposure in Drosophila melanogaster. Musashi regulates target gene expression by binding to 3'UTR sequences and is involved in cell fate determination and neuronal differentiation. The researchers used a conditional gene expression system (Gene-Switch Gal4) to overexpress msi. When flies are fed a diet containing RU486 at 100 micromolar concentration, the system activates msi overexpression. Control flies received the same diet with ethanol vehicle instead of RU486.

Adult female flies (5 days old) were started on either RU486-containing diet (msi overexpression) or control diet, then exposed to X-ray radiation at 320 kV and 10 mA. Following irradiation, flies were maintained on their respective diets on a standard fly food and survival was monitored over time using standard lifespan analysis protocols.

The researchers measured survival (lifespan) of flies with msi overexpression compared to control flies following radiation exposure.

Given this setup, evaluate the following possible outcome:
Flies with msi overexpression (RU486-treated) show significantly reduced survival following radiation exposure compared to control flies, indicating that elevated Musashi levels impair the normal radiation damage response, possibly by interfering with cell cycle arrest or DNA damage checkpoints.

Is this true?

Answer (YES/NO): NO